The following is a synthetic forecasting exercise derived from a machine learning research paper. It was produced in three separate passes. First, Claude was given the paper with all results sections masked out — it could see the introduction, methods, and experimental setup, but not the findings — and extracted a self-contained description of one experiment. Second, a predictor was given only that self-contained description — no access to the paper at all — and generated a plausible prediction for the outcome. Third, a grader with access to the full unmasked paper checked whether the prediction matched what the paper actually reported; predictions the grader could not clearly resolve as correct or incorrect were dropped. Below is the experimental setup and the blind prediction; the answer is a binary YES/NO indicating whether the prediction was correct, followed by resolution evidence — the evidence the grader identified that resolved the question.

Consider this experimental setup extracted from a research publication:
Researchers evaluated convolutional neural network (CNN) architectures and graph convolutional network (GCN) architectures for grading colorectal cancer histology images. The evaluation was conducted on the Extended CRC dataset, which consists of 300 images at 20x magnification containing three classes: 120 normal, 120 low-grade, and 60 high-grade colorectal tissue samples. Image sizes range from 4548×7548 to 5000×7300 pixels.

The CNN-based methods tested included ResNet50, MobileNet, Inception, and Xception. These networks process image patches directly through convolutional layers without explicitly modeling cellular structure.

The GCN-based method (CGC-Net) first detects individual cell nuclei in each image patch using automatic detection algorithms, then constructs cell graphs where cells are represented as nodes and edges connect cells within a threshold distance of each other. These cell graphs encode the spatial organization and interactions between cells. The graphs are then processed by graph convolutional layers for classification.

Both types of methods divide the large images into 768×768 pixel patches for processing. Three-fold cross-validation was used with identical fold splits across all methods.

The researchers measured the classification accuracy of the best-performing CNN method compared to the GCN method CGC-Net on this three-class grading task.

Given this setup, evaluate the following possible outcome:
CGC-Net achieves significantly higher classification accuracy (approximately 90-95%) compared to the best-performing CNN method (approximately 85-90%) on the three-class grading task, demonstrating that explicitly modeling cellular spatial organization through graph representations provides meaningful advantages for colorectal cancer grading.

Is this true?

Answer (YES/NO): YES